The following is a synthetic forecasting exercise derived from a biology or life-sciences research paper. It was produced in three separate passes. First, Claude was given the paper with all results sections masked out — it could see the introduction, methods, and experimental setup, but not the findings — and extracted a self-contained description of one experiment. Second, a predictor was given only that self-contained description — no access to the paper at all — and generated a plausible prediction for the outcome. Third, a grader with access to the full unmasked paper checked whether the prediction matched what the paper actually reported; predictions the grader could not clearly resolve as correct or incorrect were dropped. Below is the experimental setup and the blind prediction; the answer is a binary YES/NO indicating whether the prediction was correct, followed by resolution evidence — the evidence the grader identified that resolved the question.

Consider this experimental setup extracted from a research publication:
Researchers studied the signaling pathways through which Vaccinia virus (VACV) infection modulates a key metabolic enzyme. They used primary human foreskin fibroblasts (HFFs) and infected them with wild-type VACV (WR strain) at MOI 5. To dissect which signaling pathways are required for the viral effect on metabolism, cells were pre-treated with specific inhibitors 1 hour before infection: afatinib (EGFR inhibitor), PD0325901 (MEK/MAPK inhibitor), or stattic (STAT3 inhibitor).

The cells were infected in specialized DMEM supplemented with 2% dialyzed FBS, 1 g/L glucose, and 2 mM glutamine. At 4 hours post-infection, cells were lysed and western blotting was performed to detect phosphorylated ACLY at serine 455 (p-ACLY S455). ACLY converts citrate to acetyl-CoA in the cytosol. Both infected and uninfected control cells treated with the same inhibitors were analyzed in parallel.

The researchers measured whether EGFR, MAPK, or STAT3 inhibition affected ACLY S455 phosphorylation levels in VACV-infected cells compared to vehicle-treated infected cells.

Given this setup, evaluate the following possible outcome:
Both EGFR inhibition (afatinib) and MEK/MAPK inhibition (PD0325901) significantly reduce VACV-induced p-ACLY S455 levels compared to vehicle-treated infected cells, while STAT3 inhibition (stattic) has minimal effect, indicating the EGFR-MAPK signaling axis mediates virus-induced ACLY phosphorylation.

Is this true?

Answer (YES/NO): NO